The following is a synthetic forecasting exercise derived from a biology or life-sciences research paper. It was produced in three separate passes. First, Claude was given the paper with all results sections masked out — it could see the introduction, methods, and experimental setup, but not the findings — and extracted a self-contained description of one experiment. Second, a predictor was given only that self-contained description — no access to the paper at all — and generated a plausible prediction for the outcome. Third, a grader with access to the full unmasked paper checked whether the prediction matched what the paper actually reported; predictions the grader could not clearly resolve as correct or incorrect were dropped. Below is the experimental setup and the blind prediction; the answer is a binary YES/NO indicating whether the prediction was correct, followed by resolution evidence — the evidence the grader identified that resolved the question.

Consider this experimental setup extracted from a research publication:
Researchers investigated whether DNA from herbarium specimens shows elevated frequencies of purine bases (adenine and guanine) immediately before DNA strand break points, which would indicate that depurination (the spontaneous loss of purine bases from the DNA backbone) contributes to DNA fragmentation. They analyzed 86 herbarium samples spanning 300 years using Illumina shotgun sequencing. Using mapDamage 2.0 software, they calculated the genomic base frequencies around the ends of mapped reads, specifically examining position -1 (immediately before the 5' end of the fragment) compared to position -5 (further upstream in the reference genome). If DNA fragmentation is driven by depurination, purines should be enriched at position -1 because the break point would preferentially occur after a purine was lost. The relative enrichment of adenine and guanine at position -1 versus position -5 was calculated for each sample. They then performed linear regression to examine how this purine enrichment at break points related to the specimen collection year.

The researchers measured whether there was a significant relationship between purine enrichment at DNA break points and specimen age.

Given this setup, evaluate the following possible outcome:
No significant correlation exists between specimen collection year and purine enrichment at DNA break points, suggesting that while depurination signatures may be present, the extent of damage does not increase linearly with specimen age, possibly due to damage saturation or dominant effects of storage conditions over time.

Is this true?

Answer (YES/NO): YES